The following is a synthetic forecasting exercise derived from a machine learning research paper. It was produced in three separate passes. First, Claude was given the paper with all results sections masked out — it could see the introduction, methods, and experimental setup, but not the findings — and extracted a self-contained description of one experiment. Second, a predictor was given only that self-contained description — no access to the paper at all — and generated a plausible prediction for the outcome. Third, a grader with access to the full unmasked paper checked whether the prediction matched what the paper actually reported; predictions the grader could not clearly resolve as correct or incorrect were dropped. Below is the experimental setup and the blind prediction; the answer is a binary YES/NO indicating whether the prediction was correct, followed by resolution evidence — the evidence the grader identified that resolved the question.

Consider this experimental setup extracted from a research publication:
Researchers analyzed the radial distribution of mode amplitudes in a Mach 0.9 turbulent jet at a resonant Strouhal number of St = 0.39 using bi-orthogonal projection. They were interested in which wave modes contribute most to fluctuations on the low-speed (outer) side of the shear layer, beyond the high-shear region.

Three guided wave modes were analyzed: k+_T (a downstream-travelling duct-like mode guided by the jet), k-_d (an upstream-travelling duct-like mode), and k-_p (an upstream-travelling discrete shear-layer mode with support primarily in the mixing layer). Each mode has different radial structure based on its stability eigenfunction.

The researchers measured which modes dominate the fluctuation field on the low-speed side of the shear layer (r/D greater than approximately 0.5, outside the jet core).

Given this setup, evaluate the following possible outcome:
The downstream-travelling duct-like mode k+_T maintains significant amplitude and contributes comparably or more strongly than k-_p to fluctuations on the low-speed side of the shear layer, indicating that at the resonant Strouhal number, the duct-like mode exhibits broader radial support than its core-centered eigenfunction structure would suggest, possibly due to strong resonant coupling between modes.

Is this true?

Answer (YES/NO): YES